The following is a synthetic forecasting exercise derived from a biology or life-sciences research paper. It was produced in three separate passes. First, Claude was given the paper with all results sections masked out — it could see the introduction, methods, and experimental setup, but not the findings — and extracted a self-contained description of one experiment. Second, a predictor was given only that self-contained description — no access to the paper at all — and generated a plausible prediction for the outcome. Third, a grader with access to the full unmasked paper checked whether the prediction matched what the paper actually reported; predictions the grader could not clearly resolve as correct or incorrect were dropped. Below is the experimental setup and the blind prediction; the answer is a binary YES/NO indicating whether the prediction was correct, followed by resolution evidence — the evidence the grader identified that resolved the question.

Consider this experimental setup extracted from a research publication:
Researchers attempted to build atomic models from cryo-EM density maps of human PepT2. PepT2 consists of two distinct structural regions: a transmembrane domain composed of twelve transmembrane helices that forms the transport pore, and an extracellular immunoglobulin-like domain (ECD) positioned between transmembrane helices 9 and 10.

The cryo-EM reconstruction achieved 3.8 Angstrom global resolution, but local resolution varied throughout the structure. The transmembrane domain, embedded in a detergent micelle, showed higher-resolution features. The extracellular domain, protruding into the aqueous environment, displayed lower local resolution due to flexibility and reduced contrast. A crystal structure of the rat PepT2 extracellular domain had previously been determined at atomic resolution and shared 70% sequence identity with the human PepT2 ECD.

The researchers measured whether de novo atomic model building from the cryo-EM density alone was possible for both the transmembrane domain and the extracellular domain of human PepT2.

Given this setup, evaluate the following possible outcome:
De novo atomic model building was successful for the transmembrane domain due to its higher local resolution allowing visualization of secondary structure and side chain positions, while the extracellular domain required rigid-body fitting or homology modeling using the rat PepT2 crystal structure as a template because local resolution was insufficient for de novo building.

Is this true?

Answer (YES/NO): YES